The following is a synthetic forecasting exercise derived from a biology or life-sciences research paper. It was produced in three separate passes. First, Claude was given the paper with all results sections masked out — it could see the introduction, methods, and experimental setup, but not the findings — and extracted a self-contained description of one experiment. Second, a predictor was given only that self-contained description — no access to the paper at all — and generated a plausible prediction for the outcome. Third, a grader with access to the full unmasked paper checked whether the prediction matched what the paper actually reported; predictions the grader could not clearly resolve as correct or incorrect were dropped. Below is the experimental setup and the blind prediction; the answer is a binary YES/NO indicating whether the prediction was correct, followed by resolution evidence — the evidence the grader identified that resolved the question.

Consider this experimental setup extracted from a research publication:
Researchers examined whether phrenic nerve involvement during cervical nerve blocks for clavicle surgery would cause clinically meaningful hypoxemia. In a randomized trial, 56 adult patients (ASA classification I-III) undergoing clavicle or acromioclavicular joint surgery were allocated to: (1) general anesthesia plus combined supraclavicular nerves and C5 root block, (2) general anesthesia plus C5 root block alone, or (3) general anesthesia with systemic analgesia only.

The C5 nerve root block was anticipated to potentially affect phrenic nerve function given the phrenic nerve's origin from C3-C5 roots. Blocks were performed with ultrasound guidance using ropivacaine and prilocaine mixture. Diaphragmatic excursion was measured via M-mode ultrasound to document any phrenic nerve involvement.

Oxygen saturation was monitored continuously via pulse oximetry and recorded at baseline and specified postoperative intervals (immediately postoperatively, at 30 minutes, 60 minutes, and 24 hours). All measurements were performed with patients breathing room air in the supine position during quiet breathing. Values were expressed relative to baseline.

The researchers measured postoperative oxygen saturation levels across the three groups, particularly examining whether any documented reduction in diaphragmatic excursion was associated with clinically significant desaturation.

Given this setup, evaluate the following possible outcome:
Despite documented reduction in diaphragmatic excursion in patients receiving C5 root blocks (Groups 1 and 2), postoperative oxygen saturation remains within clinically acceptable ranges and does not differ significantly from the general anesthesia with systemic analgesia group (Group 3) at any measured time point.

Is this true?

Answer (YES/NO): NO